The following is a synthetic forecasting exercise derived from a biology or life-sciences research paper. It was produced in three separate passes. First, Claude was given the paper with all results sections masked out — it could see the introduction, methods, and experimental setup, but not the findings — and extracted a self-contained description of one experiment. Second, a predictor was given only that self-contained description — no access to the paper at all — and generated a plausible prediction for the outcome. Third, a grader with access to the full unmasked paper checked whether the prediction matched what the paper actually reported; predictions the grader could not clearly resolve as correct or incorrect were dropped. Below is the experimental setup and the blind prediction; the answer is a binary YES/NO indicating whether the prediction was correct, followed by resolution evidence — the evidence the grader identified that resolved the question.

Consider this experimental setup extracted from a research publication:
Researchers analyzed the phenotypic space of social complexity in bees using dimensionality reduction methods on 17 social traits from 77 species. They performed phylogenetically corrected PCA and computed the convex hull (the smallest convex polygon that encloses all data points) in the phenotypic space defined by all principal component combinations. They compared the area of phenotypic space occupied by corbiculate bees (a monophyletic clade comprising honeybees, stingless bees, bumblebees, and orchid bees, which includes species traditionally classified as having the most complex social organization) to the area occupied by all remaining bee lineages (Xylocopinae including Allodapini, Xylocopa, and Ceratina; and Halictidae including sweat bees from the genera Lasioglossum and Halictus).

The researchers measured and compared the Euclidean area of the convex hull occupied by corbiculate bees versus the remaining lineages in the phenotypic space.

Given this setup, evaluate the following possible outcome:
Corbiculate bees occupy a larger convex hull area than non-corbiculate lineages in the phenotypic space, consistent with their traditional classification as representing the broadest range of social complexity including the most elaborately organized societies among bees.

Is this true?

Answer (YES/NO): YES